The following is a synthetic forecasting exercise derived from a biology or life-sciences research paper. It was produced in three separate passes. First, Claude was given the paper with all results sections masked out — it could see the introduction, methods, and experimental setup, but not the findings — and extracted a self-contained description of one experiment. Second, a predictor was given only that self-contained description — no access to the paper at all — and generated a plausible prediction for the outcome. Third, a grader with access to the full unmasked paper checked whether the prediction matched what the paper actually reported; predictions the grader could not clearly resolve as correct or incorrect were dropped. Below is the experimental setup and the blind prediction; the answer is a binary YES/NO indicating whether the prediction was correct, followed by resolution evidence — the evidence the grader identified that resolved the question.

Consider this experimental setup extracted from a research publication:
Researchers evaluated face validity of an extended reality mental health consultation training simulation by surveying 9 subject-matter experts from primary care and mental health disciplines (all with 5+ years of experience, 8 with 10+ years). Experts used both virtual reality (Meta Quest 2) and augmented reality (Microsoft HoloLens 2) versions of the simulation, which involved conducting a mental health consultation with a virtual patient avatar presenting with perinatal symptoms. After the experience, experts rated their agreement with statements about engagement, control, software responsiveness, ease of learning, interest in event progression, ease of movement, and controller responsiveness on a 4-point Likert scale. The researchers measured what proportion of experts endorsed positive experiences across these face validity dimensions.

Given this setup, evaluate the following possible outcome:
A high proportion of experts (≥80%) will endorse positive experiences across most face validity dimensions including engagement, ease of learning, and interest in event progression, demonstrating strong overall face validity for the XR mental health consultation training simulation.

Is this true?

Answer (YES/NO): YES